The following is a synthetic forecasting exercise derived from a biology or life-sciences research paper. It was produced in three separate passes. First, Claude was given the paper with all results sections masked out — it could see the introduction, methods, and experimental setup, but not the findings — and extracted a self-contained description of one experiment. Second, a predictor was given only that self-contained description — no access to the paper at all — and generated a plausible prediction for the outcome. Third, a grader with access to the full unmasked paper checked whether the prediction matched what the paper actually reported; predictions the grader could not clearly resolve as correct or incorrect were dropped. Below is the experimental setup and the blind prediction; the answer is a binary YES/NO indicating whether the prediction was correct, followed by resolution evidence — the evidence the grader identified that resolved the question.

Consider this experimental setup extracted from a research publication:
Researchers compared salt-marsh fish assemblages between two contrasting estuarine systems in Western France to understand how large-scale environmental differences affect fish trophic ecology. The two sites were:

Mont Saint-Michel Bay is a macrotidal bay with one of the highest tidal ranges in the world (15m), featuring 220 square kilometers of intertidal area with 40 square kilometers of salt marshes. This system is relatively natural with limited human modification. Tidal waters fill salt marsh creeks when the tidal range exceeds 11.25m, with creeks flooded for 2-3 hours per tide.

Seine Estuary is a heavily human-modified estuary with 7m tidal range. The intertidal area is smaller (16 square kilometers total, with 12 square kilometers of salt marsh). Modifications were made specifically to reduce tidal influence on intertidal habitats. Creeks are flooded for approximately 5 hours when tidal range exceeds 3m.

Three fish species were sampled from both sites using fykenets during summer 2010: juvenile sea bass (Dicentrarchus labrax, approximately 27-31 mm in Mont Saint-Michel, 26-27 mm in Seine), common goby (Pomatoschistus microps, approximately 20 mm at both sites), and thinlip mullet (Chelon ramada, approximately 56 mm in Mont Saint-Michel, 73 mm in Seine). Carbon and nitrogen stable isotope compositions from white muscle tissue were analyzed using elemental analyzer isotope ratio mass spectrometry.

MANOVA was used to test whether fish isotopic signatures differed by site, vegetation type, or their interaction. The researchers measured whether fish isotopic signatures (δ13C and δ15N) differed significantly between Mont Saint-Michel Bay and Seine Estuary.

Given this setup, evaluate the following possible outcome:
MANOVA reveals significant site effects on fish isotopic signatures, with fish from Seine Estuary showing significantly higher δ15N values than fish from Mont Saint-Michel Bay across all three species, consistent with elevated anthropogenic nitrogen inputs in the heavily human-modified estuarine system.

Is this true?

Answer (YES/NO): YES